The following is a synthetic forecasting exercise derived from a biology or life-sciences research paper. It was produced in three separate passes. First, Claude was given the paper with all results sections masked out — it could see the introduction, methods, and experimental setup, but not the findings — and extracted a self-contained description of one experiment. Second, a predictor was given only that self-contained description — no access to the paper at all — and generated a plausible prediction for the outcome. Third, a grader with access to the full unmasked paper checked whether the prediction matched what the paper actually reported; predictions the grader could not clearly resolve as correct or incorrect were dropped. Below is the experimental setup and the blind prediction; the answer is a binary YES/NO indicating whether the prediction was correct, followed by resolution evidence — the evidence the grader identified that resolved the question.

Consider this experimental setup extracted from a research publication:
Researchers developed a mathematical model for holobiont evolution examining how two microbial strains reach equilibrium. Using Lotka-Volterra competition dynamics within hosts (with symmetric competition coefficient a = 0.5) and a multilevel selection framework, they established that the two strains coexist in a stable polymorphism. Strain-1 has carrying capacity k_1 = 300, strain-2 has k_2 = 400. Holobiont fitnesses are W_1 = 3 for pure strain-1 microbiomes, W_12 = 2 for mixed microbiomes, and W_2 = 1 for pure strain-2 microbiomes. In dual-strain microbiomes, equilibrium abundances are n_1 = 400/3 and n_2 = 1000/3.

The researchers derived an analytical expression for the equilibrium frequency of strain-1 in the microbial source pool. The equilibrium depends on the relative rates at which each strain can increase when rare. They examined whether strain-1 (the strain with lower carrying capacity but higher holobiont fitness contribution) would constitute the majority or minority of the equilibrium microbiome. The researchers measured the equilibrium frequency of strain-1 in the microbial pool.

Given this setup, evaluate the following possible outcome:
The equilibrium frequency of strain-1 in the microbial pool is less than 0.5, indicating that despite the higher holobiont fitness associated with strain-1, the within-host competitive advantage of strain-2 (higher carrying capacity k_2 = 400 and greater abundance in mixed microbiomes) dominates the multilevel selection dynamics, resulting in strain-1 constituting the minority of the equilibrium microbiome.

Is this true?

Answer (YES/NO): YES